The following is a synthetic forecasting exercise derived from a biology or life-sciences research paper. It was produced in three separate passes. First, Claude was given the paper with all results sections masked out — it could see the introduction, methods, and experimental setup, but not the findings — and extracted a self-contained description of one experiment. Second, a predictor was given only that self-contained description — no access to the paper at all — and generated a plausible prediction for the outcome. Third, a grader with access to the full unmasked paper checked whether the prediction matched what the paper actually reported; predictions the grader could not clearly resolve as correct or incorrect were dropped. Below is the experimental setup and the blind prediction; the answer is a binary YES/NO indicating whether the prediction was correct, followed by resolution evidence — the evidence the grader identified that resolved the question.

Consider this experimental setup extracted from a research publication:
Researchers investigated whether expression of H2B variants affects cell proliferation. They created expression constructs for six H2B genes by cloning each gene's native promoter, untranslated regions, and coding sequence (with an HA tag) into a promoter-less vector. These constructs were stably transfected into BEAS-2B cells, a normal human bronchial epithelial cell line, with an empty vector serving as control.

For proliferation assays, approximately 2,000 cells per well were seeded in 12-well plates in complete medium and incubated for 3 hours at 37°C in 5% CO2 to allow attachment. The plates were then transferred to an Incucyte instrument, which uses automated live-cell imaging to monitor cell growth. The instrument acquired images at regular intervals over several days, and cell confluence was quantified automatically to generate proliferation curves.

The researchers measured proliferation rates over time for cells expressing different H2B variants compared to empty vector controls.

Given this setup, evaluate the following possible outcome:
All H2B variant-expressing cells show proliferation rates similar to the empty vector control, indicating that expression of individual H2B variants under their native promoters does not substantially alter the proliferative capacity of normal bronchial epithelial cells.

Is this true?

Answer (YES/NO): YES